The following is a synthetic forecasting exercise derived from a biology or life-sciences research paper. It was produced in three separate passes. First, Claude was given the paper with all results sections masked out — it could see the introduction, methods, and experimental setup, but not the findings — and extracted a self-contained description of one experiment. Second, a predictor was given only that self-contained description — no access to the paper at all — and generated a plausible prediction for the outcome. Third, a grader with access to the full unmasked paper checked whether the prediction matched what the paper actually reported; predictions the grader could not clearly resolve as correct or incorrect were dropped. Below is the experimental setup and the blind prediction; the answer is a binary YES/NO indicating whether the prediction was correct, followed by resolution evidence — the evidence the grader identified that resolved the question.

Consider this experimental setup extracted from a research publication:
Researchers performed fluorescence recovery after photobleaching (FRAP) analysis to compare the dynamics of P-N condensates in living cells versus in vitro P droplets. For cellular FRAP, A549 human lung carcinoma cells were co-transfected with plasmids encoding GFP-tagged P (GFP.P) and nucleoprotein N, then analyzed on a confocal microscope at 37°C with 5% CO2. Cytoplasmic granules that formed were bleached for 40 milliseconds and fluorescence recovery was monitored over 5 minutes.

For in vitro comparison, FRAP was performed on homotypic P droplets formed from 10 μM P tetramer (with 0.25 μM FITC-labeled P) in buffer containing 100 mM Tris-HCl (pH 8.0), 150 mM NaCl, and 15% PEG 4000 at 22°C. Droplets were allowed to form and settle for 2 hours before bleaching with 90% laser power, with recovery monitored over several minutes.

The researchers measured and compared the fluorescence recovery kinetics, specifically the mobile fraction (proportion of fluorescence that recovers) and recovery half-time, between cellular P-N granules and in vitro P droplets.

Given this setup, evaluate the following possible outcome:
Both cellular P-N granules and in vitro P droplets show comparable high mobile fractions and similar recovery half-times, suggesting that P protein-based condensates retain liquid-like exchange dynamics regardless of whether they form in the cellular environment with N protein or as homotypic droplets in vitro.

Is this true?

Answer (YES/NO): NO